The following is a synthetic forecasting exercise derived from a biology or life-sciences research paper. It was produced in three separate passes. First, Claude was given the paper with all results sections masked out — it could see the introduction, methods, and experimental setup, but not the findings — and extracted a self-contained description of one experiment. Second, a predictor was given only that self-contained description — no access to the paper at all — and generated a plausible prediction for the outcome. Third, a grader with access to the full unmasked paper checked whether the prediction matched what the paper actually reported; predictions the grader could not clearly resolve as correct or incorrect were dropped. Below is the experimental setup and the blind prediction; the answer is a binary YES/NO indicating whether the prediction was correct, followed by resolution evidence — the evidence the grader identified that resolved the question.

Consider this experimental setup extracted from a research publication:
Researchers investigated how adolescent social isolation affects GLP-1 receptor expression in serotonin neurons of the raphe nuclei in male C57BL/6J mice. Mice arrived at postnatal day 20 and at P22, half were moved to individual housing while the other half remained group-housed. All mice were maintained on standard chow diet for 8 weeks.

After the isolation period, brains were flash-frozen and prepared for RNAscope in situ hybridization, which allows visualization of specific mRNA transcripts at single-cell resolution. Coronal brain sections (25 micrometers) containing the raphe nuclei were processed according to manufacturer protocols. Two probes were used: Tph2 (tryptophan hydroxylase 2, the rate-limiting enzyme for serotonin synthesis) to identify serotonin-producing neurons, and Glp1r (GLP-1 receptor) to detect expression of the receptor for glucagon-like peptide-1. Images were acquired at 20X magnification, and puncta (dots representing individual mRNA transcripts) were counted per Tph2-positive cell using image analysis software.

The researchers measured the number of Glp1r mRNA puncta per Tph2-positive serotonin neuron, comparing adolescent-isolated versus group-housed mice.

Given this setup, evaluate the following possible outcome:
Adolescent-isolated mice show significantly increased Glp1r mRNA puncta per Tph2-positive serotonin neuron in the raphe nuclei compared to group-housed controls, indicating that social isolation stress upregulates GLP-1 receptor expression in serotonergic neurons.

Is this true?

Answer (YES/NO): NO